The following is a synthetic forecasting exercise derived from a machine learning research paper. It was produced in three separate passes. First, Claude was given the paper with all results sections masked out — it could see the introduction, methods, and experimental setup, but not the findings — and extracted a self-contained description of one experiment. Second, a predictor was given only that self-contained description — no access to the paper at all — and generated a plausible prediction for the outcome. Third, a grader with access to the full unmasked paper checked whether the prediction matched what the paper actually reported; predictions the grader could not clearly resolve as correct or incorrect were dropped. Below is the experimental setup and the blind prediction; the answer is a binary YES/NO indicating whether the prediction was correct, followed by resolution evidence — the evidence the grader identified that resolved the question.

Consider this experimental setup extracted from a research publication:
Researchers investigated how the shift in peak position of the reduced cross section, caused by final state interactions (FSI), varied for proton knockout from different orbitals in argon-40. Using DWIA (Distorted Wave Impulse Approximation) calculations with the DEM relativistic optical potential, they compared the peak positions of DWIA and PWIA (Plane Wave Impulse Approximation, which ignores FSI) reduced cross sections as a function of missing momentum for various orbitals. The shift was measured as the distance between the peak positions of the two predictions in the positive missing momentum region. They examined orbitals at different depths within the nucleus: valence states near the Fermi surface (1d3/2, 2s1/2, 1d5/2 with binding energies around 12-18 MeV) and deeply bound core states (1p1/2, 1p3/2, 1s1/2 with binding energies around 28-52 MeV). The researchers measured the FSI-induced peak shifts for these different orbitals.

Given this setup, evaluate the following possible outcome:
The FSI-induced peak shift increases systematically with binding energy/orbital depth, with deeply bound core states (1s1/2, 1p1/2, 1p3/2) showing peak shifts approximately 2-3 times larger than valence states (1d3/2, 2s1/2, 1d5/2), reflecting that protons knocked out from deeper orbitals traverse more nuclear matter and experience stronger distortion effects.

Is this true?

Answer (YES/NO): NO